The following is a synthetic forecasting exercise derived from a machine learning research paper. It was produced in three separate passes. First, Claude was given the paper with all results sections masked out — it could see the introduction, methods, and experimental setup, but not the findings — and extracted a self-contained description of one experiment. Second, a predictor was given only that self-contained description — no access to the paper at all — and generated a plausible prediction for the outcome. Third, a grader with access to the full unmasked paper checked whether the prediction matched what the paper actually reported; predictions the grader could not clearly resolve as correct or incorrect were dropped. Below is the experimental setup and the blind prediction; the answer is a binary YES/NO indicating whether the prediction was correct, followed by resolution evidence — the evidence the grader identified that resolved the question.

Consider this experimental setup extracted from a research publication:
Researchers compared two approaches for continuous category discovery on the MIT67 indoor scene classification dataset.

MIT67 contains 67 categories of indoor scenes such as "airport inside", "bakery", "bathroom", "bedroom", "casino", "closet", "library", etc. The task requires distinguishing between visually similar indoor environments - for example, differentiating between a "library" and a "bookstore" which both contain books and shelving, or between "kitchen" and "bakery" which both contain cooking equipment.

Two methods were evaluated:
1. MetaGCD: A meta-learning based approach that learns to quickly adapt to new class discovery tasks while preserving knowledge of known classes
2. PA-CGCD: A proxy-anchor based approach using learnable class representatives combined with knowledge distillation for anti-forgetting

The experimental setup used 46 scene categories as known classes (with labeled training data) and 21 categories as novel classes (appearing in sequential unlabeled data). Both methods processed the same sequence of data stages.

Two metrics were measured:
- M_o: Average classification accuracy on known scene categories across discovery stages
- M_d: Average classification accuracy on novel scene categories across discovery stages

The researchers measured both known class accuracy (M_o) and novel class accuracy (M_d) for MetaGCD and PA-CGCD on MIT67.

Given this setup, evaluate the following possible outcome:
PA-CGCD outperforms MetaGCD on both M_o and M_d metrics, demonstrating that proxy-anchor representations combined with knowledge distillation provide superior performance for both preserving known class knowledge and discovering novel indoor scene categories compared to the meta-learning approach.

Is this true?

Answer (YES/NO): NO